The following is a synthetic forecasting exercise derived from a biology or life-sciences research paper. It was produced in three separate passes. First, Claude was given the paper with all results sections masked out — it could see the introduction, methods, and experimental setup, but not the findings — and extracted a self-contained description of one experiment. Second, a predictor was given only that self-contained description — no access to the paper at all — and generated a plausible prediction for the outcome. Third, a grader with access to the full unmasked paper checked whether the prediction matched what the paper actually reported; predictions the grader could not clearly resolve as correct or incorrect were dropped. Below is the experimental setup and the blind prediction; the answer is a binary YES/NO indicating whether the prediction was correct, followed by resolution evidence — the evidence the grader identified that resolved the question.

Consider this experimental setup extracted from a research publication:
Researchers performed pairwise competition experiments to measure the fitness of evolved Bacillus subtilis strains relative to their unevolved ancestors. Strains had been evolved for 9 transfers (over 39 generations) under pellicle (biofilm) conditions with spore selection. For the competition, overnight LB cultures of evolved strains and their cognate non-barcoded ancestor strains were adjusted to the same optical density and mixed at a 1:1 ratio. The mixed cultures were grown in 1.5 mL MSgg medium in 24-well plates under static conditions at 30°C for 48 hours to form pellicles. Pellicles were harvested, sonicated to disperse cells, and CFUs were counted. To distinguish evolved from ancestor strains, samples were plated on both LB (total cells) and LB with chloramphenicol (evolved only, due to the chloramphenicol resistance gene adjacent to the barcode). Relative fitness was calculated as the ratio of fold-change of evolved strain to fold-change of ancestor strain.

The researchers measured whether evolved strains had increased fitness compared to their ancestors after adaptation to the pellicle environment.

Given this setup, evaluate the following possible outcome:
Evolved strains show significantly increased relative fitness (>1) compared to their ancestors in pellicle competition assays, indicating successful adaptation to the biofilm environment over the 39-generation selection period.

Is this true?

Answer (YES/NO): NO